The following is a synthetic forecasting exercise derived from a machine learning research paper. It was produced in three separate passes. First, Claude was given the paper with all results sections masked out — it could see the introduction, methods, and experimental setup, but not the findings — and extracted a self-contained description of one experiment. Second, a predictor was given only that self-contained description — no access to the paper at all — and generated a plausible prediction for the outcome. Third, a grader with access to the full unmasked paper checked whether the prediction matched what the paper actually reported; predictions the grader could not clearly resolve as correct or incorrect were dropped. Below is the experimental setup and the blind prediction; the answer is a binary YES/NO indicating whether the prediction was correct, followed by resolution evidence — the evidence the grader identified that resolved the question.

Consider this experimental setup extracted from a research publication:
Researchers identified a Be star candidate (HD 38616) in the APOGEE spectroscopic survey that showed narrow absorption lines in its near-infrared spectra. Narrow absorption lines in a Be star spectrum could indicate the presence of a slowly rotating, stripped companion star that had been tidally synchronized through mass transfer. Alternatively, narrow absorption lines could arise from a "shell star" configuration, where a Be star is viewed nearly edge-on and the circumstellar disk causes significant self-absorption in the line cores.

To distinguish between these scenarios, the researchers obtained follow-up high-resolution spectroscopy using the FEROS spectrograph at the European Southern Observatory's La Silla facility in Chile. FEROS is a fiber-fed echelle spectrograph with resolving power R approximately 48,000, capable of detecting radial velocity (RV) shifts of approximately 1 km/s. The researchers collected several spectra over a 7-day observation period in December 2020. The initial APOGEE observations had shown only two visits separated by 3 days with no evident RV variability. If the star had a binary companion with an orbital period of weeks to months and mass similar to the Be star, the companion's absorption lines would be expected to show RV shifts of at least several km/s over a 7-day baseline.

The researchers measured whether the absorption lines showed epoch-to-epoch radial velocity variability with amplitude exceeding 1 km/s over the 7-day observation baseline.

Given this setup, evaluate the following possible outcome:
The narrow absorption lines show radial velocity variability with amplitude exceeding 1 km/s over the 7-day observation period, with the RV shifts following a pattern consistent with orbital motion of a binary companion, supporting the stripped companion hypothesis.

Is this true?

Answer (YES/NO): NO